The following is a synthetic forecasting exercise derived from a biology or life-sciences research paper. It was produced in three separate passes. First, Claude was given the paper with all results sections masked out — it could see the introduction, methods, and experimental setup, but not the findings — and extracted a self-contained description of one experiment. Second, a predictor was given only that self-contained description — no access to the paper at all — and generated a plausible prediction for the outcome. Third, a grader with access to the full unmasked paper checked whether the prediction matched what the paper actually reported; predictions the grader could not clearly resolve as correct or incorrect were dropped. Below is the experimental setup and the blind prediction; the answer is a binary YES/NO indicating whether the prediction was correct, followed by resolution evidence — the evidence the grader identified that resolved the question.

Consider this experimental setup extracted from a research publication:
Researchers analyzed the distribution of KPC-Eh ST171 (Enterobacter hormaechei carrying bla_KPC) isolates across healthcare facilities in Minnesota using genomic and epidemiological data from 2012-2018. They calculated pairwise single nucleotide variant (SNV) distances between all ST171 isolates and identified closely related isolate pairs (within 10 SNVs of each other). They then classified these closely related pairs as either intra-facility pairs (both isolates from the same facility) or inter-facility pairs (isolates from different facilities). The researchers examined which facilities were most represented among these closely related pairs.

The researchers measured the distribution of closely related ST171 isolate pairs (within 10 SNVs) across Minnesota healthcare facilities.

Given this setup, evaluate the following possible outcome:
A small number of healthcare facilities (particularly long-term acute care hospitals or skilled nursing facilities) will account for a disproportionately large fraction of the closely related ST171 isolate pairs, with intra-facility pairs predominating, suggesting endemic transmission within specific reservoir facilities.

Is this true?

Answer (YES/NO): NO